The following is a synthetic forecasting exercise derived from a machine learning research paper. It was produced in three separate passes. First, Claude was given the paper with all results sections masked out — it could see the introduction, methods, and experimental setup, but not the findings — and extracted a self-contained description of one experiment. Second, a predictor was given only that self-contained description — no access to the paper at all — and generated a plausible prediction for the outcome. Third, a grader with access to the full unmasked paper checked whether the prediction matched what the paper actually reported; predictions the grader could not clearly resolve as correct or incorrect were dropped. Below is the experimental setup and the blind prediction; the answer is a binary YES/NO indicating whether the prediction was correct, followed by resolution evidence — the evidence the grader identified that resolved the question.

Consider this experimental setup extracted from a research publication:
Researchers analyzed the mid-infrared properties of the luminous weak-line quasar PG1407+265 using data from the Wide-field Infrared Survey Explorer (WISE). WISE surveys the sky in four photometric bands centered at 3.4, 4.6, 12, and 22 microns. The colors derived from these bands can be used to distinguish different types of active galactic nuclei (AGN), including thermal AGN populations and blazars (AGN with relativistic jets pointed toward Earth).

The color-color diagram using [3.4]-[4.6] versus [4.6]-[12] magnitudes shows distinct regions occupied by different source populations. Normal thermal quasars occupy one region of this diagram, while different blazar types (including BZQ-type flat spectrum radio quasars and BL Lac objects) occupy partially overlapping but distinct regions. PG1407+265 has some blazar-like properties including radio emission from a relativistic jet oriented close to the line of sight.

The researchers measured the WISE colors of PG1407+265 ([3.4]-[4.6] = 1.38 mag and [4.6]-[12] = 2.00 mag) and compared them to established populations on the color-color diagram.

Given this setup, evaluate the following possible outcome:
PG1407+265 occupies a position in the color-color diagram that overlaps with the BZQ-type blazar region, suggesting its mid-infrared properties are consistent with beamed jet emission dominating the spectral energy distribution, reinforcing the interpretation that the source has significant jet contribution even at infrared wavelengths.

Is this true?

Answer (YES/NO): NO